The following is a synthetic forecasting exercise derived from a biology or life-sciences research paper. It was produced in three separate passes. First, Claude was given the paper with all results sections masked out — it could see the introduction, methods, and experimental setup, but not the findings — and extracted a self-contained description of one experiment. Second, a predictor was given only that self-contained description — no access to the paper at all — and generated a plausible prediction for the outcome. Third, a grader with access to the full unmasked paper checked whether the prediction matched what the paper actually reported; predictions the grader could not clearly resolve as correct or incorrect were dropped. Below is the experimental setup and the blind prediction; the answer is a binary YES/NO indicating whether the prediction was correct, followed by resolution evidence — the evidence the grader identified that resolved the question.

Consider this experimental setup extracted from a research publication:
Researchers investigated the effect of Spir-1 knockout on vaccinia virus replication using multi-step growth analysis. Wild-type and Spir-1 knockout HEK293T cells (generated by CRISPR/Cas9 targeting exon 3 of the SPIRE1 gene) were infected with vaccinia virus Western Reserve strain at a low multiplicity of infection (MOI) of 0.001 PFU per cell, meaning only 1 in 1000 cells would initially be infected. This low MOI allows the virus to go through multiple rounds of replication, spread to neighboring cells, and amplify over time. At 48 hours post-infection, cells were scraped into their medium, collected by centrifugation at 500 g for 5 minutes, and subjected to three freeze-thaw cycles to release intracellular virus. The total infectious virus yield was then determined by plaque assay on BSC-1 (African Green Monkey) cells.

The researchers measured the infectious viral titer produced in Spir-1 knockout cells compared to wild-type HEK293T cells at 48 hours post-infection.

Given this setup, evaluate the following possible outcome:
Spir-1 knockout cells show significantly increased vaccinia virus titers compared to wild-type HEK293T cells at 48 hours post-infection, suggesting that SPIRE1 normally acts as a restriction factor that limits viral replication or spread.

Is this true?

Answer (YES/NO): YES